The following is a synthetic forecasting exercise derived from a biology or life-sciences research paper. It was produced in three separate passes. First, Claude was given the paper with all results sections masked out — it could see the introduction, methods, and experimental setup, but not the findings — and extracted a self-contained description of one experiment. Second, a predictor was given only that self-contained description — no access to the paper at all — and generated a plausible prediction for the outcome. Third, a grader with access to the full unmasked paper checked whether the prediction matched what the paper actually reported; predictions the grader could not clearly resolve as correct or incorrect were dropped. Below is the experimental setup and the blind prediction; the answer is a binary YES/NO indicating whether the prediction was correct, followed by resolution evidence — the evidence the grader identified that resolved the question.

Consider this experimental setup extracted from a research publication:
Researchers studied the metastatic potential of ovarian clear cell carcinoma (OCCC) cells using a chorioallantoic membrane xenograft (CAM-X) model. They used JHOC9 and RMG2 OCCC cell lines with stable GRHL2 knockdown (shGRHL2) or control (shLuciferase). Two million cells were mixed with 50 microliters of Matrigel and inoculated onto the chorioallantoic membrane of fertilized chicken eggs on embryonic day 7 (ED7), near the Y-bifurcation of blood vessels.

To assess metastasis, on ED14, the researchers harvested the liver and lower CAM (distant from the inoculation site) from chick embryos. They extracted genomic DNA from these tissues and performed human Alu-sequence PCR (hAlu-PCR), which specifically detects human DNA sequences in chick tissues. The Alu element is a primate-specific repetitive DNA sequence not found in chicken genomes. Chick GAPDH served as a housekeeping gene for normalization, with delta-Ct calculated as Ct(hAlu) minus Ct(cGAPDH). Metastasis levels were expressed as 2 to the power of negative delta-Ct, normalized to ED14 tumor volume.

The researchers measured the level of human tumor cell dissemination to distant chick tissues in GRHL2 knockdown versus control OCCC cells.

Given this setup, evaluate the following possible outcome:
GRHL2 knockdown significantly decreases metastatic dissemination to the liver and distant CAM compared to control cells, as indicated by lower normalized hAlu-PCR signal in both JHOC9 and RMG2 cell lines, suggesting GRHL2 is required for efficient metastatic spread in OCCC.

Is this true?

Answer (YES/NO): NO